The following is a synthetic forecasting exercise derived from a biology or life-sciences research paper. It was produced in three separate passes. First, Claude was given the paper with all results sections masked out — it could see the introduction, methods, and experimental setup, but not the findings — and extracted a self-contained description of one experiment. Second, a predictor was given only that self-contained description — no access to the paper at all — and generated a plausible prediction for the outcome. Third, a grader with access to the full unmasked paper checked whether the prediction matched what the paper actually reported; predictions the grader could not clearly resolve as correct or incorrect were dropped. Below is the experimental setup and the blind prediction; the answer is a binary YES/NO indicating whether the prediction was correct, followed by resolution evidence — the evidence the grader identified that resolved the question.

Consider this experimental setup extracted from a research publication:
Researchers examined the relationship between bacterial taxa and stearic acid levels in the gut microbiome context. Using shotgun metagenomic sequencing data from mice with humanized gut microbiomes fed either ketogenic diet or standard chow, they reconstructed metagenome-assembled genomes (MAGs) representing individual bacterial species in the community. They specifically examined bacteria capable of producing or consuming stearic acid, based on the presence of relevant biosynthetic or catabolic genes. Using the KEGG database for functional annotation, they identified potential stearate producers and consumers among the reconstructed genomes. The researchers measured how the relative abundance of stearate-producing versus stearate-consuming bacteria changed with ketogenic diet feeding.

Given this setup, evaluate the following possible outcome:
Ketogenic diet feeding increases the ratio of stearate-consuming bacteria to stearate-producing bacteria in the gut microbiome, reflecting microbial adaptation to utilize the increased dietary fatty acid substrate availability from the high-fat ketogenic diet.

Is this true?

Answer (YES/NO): NO